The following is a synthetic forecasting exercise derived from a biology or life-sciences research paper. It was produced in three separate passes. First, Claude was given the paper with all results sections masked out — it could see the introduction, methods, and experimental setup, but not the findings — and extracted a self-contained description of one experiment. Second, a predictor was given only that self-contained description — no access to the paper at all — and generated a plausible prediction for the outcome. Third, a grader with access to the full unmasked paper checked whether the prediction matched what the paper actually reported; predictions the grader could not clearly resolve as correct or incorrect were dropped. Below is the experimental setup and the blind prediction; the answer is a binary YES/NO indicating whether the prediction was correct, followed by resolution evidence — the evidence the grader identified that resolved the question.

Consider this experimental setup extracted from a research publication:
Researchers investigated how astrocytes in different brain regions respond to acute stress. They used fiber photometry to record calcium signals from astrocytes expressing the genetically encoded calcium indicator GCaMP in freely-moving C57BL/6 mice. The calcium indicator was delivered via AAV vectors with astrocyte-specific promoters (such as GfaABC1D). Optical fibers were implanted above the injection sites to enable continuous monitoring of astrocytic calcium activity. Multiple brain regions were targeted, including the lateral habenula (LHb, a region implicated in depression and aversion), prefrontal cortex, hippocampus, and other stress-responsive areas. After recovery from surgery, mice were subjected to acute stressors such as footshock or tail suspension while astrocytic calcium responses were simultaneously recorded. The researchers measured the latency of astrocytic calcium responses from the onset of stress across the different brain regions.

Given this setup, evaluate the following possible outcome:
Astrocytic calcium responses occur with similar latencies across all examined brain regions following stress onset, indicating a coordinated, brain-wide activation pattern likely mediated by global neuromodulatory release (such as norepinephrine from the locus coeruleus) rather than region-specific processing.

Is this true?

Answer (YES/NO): NO